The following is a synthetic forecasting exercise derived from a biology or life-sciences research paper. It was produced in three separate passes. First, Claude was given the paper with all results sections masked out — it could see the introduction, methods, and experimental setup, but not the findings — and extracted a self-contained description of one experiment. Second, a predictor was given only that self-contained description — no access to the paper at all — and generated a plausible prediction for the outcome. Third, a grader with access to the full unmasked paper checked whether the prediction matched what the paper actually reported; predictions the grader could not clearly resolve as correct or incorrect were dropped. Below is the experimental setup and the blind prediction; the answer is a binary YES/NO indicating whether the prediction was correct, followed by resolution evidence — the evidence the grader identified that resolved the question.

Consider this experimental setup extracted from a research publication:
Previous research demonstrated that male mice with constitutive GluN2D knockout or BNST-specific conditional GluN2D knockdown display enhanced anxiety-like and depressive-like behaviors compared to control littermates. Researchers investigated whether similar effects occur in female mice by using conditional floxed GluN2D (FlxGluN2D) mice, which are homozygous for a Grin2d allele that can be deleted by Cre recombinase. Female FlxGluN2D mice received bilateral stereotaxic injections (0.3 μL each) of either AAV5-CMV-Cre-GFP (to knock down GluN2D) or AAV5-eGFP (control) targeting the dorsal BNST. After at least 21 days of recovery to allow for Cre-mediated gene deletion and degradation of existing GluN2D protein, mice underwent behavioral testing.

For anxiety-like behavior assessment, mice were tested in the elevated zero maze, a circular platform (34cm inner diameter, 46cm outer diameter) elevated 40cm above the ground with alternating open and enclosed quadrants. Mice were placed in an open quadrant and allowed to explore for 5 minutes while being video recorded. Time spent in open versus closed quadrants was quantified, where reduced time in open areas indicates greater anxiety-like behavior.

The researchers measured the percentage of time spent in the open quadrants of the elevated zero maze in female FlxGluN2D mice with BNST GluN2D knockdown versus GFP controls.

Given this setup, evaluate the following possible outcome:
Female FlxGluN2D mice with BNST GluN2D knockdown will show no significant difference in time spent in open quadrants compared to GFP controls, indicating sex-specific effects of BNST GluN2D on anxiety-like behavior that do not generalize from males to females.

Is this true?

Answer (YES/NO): YES